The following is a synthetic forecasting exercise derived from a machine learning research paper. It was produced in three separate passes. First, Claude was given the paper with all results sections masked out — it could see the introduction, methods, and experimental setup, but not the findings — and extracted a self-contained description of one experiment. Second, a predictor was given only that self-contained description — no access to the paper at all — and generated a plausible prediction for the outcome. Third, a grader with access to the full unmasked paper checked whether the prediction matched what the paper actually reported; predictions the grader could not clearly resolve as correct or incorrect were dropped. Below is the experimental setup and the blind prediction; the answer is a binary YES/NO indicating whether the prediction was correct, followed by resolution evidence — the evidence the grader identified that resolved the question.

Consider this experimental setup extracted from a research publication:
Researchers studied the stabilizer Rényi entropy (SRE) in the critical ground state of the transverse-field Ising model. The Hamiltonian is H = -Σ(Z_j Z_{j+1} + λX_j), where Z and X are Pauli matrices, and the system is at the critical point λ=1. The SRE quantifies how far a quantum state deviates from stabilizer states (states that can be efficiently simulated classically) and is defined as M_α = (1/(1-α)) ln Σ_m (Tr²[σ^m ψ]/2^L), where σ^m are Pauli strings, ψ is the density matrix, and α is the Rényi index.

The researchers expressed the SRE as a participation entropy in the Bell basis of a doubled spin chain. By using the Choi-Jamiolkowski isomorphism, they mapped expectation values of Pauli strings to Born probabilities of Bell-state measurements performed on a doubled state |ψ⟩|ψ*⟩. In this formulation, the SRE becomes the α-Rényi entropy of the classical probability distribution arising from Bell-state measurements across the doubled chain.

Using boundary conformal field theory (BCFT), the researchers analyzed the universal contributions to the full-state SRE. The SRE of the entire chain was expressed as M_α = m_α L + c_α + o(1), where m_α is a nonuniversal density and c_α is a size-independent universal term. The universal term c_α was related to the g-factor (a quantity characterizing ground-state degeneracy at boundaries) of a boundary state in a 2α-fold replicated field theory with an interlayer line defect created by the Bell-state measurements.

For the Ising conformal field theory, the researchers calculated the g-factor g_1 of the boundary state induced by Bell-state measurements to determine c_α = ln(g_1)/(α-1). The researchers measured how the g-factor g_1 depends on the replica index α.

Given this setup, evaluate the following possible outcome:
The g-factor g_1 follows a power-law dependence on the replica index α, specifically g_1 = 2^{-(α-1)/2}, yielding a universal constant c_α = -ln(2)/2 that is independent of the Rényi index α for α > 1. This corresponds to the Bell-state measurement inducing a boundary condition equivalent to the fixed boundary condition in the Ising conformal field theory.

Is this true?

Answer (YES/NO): NO